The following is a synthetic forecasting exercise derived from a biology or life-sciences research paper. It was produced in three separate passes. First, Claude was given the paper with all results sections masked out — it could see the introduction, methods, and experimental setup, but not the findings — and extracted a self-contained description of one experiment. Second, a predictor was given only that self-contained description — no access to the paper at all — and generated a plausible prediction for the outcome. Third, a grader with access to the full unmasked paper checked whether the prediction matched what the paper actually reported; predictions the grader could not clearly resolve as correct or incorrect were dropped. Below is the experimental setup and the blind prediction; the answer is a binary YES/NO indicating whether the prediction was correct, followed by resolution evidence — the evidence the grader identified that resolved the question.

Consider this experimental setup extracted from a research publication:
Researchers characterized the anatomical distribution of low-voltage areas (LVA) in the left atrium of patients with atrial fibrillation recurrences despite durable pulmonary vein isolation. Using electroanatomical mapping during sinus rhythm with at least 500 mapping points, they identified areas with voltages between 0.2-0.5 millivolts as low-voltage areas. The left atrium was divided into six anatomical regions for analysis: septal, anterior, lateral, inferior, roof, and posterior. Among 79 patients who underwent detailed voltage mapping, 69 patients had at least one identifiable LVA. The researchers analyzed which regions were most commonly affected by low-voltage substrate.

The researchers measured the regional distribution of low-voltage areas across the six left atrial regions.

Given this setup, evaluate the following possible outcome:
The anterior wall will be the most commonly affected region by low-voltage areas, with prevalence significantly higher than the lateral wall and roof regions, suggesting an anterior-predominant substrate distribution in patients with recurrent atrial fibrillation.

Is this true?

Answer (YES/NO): YES